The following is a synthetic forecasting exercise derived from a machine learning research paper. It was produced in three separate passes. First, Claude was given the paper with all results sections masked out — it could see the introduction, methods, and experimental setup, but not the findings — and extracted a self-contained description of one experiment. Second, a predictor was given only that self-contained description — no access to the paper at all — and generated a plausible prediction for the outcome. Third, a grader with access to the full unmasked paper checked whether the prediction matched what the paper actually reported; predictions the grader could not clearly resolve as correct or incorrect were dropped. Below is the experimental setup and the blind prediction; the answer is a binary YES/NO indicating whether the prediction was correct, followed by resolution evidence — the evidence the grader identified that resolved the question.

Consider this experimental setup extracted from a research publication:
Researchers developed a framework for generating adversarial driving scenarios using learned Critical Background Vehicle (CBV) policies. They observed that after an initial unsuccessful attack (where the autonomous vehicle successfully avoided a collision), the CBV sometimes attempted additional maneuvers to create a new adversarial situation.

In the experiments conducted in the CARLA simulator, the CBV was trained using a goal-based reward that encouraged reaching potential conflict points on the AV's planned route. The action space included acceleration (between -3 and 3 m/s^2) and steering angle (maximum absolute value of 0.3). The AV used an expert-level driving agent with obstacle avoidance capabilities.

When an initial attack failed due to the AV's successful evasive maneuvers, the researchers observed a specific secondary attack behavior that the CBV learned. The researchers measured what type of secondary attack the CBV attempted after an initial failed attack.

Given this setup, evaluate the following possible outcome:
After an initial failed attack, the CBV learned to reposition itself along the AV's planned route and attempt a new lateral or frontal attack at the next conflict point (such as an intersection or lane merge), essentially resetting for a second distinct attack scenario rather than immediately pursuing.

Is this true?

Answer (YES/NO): NO